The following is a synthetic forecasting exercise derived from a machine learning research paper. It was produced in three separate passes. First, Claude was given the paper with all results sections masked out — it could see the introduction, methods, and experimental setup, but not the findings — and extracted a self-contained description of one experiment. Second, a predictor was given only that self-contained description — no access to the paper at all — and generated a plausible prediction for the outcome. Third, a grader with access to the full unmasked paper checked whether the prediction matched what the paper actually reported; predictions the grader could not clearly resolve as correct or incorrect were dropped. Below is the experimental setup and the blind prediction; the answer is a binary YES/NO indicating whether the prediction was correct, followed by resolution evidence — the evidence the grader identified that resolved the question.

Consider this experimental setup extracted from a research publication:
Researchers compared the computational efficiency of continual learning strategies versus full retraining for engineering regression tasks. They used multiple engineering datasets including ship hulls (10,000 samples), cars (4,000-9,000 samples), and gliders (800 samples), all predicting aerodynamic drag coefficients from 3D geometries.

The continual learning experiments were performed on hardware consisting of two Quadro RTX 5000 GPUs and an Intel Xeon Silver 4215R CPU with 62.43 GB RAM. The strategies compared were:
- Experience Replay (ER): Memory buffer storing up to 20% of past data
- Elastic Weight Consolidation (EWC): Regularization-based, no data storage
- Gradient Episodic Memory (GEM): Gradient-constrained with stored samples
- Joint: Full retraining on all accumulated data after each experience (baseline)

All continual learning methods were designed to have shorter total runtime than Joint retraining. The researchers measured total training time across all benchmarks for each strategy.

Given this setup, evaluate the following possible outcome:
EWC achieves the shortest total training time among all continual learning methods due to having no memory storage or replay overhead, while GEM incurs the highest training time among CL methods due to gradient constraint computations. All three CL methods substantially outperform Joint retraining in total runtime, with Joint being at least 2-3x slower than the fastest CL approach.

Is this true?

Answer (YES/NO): NO